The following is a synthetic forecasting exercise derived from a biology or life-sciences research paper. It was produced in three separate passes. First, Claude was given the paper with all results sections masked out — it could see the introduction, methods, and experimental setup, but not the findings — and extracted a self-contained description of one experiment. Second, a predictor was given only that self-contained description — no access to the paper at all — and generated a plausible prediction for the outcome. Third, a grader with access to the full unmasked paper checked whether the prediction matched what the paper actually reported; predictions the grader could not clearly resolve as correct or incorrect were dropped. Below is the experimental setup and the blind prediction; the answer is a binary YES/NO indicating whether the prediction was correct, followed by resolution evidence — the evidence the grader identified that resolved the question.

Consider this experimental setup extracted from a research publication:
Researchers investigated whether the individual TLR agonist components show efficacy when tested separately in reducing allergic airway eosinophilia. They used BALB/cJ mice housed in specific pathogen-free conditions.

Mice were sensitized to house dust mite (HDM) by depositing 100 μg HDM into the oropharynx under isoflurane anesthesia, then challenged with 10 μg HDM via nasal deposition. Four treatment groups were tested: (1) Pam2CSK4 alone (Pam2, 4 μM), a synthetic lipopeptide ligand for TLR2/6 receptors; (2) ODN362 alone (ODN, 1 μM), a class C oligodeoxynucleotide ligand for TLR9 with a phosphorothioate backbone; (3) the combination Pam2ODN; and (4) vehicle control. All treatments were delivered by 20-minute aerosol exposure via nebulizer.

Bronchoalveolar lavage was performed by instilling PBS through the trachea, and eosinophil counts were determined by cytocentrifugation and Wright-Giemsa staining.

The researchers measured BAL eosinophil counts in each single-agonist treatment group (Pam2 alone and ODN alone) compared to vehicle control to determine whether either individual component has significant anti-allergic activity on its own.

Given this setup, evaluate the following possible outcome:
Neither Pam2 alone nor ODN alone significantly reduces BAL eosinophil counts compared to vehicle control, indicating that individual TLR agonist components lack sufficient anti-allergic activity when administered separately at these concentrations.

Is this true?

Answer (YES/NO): YES